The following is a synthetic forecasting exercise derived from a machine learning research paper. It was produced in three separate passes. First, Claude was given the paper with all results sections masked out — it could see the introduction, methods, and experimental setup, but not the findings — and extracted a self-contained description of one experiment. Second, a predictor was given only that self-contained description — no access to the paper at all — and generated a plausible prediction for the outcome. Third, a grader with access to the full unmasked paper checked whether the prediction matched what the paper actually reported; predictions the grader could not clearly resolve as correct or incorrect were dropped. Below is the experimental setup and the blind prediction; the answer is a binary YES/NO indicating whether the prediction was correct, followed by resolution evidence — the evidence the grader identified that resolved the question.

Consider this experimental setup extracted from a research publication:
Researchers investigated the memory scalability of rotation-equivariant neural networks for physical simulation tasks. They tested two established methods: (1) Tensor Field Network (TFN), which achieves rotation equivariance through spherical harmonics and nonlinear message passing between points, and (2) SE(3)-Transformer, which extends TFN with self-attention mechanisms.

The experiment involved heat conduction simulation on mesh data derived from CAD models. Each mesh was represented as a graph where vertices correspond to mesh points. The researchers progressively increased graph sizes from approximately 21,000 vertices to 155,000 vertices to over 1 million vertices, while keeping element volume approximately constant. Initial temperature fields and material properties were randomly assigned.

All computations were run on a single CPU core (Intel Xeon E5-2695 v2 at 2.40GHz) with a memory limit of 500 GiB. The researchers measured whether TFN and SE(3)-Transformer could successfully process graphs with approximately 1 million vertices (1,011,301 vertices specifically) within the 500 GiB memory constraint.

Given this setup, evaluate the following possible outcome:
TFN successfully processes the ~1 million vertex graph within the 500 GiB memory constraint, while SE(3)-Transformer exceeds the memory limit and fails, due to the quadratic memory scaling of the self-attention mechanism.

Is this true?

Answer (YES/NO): NO